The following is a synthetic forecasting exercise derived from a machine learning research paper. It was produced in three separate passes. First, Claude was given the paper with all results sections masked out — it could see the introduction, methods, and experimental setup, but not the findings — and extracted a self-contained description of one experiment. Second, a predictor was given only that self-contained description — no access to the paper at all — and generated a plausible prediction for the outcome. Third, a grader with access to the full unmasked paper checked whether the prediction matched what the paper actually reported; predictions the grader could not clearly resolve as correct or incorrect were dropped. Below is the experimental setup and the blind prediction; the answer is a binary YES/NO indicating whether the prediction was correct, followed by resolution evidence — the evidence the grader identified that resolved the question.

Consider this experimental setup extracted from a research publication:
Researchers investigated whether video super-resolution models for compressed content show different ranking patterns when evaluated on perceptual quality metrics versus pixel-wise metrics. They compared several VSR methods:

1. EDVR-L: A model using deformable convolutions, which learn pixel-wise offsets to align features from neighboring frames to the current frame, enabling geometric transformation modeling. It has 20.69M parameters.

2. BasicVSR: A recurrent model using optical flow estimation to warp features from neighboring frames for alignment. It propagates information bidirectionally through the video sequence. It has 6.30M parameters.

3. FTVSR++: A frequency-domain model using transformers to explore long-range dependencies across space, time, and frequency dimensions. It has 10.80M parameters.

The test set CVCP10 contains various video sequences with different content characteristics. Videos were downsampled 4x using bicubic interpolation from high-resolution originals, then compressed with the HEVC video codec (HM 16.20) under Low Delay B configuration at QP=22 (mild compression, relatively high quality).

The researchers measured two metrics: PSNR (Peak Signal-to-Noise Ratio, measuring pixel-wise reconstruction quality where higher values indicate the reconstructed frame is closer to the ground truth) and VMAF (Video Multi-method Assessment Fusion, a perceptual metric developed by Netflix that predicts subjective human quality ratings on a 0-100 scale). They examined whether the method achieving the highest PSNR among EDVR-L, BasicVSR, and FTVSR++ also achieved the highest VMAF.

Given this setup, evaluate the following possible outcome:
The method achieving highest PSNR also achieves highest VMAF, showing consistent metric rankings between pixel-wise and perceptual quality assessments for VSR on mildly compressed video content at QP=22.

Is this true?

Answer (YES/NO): YES